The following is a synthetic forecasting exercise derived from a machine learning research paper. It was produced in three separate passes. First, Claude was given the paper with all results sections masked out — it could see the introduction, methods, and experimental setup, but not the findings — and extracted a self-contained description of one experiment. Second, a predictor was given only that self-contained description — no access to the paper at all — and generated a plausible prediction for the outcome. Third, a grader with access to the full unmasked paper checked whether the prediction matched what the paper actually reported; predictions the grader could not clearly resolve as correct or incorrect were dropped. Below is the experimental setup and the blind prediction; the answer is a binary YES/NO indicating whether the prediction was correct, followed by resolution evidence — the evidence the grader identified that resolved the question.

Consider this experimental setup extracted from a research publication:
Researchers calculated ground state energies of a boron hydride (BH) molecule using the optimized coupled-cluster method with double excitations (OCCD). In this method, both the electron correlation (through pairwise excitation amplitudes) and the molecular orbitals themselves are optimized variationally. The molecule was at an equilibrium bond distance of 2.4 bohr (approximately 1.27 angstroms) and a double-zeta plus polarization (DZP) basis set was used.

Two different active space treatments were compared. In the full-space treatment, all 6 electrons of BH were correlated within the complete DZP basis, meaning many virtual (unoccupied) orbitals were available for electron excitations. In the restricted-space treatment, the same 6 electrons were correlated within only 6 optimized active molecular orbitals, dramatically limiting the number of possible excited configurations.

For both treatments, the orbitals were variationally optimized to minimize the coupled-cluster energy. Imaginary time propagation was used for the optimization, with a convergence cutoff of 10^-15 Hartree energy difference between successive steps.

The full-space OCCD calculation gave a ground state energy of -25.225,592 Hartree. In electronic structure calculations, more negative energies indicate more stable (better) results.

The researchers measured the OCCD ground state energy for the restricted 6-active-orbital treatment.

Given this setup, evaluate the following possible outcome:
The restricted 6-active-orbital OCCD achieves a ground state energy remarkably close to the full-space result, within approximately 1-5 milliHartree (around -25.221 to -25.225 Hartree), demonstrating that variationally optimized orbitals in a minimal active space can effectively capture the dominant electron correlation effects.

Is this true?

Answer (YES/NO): NO